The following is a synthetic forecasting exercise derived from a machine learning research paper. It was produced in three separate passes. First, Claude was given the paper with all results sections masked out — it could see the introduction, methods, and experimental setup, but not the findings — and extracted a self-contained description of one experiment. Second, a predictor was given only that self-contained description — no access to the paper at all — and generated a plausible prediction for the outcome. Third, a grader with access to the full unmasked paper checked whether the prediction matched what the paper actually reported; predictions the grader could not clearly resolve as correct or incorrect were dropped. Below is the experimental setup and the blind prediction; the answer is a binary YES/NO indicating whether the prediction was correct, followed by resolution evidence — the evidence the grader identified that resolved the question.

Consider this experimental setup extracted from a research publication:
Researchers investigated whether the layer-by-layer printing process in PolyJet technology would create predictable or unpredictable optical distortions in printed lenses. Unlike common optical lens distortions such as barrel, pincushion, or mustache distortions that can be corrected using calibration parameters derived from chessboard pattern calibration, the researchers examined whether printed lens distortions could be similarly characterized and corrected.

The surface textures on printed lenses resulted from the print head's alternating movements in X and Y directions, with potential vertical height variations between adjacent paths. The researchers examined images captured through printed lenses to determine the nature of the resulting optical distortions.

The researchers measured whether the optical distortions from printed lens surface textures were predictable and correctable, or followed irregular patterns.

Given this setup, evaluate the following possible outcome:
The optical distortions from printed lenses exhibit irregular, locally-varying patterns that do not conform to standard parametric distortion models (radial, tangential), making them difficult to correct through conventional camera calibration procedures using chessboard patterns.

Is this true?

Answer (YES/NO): YES